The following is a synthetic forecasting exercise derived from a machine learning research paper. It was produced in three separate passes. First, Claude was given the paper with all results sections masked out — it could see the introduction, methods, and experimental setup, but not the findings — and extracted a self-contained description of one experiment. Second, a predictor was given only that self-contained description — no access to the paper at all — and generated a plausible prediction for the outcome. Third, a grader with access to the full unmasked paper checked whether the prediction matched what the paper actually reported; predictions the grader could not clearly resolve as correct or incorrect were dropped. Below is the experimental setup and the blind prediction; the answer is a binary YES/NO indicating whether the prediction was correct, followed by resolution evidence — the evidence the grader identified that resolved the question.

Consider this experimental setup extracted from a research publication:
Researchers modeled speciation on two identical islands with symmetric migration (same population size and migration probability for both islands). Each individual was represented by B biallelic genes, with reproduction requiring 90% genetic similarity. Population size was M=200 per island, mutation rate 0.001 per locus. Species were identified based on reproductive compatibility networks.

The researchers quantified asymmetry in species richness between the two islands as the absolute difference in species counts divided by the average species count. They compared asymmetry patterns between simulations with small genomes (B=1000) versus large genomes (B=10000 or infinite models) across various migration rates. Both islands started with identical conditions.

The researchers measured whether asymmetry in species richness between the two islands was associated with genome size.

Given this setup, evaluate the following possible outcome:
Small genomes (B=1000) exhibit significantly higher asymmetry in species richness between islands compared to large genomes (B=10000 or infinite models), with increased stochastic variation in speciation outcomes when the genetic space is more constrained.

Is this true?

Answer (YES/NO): YES